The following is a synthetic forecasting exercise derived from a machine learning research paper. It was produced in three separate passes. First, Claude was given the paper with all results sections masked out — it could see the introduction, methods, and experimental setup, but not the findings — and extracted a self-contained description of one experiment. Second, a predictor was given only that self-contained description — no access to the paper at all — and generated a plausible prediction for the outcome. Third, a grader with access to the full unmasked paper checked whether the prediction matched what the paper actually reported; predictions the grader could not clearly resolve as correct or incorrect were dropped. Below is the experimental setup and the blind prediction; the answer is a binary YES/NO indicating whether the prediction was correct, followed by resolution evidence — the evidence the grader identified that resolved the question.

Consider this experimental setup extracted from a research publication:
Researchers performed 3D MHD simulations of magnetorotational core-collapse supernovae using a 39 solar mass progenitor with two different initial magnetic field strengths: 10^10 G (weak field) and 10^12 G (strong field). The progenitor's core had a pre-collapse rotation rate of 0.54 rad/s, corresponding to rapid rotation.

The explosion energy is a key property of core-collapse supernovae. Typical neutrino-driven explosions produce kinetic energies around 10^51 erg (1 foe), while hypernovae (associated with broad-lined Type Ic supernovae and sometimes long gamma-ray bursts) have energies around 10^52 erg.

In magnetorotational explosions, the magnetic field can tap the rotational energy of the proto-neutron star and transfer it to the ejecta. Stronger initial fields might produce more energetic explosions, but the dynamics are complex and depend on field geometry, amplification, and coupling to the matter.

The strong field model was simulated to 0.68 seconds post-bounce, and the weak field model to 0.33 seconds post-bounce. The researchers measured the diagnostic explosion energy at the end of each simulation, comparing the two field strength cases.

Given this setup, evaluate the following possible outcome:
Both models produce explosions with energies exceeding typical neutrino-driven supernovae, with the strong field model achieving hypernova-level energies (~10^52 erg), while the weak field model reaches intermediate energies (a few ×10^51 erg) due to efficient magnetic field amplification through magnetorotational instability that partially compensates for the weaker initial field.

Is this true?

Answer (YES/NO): NO